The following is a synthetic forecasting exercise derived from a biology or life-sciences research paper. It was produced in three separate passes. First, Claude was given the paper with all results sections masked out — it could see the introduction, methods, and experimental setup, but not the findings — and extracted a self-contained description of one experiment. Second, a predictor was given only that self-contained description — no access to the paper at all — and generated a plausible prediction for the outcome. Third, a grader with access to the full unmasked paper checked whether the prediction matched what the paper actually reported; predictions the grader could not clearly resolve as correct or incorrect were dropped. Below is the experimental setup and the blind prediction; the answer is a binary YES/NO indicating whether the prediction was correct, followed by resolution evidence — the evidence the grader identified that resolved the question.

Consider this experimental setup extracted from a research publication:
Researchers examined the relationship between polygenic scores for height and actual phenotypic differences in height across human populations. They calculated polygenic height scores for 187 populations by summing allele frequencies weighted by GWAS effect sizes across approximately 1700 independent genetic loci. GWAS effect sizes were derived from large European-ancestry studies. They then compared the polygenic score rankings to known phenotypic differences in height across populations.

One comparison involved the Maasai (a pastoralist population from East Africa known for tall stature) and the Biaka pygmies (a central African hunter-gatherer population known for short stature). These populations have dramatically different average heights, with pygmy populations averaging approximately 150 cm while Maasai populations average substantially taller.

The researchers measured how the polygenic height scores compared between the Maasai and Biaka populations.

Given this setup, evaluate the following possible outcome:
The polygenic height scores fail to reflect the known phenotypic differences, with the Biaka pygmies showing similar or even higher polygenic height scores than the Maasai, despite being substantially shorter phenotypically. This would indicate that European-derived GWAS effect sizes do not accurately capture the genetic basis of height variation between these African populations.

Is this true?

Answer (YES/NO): YES